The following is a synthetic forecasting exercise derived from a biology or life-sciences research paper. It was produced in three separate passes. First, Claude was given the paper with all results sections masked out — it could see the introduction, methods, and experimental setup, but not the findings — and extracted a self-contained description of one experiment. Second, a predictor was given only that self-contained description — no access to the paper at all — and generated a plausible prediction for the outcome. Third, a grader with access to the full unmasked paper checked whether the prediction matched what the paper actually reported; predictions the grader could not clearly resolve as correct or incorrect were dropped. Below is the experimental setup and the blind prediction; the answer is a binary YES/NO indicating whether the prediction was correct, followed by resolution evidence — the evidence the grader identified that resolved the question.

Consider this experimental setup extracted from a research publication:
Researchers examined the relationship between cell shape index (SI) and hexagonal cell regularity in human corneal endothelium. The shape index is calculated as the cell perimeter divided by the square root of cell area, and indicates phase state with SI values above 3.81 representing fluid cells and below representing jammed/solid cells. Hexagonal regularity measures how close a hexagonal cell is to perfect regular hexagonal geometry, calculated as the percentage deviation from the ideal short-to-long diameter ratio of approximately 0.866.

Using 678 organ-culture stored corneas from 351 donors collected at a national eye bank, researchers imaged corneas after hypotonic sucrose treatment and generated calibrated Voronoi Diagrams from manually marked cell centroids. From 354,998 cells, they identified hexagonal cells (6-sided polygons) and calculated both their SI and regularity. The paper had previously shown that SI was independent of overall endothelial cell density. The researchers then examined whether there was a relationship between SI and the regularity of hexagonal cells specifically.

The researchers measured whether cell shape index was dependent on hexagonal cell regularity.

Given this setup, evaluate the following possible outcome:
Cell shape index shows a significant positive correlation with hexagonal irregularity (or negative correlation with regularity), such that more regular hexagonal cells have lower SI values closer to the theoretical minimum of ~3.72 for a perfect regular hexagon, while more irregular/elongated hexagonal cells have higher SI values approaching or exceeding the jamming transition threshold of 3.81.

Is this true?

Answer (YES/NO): YES